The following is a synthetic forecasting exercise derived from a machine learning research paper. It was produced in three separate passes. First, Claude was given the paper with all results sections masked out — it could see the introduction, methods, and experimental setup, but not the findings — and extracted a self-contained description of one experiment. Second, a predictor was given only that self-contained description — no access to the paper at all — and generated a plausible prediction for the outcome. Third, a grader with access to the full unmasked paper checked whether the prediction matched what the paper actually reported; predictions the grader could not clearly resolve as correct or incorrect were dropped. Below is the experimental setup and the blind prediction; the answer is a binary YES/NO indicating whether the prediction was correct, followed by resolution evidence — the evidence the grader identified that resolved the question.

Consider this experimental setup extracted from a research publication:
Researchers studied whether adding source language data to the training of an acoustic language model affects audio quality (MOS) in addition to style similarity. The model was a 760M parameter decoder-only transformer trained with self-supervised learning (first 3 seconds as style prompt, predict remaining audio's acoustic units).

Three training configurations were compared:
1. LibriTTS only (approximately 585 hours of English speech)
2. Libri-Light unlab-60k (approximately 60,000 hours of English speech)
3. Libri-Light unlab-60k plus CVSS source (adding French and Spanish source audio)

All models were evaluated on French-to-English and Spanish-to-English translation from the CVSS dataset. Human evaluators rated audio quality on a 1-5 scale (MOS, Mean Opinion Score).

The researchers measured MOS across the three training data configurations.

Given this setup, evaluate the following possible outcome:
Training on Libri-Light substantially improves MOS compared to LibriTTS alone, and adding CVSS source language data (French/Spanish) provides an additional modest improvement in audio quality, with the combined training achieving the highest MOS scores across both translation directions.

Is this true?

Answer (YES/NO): NO